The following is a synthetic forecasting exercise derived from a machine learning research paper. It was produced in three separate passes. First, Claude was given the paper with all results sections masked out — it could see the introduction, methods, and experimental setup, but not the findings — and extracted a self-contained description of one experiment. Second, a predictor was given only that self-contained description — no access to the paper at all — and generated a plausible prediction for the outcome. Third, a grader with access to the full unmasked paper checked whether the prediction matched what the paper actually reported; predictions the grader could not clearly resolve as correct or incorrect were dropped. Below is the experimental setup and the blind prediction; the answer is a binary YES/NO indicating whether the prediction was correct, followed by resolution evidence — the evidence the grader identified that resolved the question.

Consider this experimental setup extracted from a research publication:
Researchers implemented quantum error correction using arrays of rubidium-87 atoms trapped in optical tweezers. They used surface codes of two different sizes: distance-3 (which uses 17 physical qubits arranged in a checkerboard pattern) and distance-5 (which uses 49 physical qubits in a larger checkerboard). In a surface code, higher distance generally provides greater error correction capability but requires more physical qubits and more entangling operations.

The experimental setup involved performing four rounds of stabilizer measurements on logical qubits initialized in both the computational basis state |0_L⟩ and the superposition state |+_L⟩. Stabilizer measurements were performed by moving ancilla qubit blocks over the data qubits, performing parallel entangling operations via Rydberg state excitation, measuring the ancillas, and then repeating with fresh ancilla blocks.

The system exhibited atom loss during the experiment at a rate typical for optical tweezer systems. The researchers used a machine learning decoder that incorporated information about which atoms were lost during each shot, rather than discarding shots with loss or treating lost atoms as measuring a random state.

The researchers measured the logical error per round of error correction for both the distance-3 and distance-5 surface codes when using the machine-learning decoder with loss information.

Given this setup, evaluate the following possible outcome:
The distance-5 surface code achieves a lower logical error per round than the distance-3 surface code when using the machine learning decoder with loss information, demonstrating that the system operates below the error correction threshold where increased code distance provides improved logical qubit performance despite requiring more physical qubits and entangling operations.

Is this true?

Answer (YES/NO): YES